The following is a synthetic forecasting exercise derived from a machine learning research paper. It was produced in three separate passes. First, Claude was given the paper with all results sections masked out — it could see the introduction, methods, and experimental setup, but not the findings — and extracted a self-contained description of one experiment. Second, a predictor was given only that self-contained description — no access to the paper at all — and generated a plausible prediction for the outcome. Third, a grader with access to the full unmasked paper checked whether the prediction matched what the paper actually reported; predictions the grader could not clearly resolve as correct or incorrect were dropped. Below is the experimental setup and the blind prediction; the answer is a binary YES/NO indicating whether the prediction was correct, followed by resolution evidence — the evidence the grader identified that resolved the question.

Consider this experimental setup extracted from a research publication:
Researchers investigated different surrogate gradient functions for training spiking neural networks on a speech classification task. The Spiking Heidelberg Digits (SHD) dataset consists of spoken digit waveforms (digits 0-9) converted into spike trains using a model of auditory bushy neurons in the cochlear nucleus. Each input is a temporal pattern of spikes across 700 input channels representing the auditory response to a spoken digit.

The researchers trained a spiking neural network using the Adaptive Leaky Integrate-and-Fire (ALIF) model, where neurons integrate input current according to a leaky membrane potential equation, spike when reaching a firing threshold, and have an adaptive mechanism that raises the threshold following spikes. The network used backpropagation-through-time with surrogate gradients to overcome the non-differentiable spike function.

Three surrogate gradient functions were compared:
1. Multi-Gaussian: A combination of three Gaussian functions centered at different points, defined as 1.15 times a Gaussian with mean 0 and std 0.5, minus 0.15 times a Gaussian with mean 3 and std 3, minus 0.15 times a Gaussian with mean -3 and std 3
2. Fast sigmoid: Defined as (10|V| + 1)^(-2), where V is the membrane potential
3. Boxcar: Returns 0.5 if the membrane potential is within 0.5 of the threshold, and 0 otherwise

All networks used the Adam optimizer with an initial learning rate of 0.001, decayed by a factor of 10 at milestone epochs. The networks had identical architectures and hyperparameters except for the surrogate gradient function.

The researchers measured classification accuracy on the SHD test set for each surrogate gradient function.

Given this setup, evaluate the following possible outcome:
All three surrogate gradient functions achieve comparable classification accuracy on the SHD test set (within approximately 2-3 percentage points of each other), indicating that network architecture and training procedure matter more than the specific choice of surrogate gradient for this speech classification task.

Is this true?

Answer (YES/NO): NO